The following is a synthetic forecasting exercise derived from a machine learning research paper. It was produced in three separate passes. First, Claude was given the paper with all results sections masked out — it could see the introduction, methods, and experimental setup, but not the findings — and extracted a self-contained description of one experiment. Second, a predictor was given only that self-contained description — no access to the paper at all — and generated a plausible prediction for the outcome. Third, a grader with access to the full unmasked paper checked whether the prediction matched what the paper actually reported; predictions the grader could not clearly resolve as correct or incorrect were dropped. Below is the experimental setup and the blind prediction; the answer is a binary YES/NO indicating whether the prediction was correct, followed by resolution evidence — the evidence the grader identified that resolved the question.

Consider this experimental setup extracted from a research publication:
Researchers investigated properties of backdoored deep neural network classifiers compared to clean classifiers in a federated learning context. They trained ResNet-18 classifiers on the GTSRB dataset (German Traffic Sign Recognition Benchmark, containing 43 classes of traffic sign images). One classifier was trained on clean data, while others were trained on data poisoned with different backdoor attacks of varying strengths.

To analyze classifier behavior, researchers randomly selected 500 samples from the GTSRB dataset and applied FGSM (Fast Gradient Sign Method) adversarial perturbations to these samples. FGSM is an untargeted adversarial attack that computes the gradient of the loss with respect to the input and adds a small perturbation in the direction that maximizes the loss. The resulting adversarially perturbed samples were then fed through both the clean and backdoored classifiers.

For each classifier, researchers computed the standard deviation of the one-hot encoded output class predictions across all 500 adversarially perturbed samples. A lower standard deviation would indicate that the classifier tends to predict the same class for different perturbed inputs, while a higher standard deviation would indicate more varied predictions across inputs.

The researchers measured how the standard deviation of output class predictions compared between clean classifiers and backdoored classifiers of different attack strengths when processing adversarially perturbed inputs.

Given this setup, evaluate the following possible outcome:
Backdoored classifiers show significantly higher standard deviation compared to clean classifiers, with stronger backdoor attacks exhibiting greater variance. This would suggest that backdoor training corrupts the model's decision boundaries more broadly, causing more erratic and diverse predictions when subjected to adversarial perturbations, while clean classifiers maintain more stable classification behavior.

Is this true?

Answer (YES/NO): NO